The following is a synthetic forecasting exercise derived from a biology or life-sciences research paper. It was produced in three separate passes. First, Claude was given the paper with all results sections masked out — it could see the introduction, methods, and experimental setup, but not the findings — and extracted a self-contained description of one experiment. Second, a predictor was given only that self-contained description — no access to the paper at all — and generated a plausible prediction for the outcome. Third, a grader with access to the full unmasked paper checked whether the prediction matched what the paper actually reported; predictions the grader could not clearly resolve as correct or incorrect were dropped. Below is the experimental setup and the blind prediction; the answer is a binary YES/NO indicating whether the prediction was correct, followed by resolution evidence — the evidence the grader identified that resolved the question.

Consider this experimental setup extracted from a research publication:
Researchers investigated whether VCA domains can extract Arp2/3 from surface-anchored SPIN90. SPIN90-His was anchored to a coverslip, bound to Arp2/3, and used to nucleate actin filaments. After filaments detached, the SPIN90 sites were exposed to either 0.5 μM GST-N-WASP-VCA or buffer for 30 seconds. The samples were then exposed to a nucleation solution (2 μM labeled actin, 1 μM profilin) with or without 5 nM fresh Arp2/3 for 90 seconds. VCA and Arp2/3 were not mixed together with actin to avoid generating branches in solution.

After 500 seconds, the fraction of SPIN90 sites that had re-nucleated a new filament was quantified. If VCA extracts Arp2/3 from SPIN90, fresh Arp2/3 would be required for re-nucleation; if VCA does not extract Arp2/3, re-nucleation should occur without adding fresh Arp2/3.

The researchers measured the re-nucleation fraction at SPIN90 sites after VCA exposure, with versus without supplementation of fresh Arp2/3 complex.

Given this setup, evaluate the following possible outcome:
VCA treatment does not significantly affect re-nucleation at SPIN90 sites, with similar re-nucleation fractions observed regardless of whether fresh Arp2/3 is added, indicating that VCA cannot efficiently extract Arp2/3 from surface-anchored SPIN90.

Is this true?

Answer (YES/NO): NO